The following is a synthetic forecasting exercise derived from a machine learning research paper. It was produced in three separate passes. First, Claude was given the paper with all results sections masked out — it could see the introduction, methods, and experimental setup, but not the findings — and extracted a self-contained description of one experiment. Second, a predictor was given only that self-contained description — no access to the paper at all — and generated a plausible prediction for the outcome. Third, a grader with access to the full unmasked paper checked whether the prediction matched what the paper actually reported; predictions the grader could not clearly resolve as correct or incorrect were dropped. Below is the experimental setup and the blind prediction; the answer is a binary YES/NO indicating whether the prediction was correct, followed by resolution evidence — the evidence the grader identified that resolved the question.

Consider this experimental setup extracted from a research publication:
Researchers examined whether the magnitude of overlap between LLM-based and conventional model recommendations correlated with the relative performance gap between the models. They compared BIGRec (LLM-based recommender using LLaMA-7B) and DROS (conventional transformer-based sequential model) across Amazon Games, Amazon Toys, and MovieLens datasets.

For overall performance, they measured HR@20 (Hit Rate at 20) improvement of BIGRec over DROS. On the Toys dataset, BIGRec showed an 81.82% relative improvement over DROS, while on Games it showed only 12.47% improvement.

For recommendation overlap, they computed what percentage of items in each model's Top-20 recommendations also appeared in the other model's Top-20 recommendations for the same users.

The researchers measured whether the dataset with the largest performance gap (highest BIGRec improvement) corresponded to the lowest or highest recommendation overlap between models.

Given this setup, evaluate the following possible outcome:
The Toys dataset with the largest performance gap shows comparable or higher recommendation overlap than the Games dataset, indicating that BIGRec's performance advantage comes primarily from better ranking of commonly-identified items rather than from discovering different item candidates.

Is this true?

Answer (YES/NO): NO